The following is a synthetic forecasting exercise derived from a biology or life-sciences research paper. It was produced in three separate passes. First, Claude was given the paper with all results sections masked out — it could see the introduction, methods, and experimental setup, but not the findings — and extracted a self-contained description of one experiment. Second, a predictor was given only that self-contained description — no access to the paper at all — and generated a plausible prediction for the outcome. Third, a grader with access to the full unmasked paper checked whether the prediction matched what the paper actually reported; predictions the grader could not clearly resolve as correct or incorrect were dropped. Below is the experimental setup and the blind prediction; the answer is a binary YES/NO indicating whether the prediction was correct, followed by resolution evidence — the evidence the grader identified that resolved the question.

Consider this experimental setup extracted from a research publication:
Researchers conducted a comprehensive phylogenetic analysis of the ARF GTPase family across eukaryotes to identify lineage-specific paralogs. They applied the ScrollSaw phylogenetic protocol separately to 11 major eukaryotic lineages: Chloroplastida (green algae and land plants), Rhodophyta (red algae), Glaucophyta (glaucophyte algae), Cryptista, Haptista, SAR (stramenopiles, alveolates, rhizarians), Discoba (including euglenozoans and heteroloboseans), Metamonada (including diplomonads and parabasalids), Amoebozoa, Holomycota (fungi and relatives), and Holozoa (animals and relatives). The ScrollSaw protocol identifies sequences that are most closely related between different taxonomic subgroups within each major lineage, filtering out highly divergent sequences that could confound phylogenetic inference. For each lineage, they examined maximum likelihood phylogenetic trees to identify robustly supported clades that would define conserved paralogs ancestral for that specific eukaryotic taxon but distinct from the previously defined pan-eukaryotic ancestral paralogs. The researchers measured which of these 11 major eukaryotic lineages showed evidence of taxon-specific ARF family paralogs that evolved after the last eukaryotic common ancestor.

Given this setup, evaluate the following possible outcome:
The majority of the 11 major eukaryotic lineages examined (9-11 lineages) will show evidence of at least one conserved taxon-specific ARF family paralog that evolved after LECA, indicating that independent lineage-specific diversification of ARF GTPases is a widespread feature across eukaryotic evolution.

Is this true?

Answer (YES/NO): NO